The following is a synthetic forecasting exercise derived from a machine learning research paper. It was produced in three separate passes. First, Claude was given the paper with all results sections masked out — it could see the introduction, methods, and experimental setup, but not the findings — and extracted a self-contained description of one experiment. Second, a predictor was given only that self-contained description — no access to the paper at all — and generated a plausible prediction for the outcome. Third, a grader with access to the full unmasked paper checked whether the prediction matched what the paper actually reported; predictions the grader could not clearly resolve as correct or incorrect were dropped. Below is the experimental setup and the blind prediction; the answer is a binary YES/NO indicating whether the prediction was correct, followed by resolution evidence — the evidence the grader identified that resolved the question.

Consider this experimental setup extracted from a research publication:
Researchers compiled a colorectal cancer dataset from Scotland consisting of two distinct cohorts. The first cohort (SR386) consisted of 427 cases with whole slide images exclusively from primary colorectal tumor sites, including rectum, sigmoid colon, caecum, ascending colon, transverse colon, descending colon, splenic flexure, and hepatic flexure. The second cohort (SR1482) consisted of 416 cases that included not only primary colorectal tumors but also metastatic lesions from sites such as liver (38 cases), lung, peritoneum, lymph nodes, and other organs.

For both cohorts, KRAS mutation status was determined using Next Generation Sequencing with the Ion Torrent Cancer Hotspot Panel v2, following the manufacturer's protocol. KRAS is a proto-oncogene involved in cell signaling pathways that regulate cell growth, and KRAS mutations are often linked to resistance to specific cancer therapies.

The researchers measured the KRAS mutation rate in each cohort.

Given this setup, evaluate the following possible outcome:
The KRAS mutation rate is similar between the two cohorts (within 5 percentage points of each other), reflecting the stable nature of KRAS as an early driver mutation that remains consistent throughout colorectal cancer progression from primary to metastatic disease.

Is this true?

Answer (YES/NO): NO